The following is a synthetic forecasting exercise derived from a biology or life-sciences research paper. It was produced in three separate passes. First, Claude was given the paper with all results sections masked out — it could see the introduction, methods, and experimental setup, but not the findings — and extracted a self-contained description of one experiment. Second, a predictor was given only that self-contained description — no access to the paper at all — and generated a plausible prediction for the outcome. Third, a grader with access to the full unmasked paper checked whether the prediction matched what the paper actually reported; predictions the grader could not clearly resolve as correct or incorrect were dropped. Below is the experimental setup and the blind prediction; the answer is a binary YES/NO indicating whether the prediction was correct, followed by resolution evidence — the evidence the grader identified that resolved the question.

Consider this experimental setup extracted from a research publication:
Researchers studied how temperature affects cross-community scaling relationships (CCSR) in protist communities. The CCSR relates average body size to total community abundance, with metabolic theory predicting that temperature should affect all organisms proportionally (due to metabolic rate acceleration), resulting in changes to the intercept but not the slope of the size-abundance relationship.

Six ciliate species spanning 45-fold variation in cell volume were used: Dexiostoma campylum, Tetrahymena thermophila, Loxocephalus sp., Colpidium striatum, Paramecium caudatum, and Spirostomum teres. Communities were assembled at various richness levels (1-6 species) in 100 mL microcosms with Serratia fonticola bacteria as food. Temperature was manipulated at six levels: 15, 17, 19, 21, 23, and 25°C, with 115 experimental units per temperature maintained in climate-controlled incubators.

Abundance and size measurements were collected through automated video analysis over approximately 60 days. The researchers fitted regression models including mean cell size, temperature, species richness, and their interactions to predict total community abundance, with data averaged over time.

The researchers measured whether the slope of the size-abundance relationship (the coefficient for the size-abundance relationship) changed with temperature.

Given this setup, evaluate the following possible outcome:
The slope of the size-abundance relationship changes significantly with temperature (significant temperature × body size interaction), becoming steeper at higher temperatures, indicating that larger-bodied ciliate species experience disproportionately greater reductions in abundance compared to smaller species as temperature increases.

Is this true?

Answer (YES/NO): NO